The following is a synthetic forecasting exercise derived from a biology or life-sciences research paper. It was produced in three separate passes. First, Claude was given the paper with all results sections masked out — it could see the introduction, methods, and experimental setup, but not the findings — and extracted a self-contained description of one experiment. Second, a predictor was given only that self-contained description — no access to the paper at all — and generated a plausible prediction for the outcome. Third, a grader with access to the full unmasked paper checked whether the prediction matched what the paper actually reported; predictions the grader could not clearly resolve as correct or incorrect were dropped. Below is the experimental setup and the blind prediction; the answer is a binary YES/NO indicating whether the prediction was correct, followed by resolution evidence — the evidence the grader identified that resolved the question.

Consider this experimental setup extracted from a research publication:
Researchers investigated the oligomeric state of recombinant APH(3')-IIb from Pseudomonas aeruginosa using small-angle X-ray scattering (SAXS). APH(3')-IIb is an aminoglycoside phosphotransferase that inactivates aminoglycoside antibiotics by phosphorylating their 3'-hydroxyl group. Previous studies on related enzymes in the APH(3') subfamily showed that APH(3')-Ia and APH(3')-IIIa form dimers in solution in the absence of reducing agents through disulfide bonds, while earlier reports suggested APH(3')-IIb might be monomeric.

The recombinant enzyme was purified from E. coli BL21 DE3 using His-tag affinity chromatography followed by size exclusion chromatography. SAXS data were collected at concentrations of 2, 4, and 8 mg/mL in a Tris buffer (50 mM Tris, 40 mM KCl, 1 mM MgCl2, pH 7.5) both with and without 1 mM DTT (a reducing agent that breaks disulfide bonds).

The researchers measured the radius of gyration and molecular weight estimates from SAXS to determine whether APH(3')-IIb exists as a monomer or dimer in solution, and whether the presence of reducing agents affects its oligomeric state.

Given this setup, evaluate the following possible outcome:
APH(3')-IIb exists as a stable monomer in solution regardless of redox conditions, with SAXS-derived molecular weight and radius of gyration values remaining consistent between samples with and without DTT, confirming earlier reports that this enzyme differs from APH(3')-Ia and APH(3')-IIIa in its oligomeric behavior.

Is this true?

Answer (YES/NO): YES